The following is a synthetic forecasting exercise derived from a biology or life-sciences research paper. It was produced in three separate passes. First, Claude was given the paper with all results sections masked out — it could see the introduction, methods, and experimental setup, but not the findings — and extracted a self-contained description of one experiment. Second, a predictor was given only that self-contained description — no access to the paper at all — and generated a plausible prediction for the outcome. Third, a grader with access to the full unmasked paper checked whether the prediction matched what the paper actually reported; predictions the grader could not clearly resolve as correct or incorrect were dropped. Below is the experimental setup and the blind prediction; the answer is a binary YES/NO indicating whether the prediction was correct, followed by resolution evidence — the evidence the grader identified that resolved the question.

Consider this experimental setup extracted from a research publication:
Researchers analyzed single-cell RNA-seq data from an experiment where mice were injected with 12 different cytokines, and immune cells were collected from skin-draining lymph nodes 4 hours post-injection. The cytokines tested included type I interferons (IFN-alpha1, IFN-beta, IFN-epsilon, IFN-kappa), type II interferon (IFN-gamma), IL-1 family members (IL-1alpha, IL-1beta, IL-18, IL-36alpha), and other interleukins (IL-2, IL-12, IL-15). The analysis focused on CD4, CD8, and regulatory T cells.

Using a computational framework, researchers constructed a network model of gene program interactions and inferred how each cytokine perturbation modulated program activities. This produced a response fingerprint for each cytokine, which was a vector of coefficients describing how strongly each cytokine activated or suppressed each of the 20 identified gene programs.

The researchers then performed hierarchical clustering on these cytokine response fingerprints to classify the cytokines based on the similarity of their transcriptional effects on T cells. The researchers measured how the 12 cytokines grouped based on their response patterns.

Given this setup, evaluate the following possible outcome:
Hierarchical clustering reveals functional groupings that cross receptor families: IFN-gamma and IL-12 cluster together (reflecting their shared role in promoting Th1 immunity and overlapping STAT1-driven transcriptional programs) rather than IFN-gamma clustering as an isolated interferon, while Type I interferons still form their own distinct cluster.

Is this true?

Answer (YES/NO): YES